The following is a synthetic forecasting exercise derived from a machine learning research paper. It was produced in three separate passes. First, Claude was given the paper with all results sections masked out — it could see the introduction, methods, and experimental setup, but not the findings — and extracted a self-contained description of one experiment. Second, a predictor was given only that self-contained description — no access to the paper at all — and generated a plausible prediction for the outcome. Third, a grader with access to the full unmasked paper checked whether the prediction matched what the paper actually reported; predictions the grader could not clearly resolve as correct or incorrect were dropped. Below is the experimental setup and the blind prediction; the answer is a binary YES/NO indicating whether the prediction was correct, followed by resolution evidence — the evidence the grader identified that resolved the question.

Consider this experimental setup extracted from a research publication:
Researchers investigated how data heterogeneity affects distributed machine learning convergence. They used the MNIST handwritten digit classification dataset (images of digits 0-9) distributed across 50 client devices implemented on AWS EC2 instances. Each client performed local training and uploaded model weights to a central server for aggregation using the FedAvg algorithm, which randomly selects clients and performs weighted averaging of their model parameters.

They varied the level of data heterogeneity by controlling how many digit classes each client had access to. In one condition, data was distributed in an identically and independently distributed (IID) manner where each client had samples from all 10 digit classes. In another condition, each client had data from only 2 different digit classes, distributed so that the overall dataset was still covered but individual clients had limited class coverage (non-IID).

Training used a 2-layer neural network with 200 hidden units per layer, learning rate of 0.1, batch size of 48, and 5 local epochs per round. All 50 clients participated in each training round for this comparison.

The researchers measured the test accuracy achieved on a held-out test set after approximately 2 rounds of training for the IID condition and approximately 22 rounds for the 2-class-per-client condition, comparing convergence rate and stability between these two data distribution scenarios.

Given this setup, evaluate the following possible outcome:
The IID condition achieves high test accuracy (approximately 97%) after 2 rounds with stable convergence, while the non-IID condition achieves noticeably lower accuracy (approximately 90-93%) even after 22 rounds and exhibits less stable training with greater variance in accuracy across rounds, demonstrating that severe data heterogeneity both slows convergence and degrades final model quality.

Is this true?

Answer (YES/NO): NO